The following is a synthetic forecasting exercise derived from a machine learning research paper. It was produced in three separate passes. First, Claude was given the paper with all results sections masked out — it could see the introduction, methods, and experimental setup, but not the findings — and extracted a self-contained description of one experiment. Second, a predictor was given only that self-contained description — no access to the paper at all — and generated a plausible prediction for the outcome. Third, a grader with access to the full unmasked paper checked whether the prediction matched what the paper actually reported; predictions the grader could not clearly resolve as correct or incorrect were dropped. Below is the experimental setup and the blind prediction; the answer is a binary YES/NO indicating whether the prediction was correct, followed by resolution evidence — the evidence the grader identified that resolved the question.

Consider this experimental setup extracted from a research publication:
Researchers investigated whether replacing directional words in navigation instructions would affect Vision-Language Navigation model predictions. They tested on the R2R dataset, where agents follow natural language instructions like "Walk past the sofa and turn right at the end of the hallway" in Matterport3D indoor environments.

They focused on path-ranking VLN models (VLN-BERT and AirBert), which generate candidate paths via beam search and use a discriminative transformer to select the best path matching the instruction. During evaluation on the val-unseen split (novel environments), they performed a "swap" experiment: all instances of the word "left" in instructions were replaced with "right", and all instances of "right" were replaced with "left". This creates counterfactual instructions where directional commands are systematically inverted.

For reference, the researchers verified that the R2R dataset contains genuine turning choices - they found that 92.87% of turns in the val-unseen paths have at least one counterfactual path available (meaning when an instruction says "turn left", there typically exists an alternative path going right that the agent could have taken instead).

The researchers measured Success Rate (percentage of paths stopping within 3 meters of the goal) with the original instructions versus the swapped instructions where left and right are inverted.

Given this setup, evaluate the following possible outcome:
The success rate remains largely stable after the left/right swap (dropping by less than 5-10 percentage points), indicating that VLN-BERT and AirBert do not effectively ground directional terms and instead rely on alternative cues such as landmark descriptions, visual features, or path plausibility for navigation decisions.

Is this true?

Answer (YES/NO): YES